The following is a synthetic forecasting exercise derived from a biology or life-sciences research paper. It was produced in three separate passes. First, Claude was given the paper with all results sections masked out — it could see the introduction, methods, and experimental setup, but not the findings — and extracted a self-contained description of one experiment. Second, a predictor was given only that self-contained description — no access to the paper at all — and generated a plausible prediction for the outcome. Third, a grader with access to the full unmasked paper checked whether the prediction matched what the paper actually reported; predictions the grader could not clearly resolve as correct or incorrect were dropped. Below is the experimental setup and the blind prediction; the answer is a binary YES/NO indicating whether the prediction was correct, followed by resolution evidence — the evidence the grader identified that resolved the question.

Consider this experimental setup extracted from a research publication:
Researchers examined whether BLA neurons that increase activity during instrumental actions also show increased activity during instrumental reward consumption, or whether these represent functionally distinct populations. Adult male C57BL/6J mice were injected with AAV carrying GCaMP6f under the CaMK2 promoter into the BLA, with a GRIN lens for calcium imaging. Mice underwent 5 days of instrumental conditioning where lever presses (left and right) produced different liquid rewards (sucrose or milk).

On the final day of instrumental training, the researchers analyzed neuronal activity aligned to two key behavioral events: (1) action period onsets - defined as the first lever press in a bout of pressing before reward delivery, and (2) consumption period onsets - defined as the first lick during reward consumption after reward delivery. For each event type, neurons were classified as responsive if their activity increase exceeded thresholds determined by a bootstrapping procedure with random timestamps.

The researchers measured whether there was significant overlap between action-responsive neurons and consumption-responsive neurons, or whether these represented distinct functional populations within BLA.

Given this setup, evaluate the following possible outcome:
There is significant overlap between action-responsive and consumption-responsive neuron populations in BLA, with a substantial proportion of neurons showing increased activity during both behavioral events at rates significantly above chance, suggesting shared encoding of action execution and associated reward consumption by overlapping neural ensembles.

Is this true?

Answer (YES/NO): NO